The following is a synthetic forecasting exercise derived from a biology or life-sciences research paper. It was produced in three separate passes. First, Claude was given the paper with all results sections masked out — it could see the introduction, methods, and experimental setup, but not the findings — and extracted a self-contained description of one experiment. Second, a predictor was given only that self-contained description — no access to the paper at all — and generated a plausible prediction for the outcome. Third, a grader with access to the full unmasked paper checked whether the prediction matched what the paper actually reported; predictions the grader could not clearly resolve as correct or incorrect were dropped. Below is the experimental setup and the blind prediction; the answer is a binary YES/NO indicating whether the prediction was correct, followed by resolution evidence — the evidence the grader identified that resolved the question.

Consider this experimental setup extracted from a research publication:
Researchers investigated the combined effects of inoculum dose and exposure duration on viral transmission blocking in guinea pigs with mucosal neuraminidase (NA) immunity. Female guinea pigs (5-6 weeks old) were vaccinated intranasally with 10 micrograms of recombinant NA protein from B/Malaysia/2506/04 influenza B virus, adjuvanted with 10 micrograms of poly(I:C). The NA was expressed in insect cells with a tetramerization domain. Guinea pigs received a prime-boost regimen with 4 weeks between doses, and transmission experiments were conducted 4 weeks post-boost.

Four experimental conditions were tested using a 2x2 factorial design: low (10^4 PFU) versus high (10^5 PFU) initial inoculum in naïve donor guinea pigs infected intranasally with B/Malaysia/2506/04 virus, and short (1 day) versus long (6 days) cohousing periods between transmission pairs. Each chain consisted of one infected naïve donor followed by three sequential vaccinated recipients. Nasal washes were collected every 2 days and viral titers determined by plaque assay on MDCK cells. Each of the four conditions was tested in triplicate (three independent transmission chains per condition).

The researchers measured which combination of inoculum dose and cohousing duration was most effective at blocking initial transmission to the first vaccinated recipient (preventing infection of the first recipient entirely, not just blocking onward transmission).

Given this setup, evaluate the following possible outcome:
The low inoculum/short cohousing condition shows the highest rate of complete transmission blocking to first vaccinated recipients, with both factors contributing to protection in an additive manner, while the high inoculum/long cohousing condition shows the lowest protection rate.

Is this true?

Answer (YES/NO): NO